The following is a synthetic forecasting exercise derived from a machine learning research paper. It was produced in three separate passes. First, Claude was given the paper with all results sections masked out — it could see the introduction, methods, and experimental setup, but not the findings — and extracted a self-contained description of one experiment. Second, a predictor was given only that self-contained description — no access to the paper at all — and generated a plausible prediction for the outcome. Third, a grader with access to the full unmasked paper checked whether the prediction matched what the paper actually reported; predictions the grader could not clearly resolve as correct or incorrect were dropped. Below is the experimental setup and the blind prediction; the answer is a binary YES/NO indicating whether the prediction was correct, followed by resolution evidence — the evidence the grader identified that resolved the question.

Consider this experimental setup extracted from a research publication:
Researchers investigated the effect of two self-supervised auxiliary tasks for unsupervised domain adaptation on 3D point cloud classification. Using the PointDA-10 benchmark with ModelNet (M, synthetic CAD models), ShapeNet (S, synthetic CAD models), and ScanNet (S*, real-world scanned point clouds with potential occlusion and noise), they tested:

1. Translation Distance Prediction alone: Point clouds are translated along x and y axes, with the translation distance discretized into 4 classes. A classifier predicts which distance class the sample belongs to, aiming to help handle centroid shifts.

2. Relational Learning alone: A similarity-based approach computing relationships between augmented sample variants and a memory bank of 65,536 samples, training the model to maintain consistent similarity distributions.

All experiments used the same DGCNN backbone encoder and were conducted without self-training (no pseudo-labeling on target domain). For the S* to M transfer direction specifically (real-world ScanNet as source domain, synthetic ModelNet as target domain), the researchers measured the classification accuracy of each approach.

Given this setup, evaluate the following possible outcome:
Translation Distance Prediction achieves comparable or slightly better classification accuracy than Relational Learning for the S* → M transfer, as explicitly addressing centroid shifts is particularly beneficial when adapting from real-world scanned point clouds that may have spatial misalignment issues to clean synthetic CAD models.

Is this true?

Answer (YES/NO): NO